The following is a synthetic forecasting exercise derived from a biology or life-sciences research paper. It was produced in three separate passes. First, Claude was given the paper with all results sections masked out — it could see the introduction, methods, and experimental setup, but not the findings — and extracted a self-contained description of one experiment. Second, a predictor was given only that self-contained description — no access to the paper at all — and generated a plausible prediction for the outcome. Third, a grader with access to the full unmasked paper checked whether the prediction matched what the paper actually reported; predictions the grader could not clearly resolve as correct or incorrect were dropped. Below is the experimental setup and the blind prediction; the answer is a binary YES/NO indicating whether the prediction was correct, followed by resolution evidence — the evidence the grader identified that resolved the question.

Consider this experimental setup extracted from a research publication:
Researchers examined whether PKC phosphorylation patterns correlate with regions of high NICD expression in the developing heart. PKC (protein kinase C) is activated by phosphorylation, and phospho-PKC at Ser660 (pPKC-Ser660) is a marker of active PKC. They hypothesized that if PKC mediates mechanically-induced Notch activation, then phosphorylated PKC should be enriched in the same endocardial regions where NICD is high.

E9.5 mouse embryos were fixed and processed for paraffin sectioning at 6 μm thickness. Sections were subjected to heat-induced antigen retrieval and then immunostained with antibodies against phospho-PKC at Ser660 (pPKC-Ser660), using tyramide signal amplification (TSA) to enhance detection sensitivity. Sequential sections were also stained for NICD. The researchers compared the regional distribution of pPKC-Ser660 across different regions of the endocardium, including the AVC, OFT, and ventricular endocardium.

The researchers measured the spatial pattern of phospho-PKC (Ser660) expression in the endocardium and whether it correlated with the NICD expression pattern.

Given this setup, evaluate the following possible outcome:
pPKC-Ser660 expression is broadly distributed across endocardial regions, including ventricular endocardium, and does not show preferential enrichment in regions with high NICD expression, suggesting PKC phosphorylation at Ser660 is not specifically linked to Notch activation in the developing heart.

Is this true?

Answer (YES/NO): NO